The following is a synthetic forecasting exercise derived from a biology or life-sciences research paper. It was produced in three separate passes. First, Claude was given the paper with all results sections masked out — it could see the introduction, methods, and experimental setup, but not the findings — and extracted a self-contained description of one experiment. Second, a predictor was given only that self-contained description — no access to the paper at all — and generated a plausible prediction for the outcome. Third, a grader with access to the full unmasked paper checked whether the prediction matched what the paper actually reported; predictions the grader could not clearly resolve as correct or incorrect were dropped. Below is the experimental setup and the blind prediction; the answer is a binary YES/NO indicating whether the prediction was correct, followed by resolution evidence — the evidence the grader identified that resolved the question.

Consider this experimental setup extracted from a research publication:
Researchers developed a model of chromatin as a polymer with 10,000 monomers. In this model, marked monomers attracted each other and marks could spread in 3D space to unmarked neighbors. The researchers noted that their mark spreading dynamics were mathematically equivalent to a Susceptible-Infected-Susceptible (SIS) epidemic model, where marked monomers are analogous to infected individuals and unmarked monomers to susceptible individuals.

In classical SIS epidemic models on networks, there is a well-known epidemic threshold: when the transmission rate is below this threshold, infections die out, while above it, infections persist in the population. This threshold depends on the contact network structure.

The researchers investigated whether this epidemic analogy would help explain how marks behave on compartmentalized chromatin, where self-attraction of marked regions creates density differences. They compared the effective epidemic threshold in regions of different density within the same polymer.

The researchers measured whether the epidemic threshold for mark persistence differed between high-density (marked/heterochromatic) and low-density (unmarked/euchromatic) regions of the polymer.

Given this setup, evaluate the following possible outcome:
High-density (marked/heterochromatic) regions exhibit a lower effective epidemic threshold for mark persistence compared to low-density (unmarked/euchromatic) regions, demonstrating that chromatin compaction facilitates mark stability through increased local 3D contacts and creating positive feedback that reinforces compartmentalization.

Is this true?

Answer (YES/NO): YES